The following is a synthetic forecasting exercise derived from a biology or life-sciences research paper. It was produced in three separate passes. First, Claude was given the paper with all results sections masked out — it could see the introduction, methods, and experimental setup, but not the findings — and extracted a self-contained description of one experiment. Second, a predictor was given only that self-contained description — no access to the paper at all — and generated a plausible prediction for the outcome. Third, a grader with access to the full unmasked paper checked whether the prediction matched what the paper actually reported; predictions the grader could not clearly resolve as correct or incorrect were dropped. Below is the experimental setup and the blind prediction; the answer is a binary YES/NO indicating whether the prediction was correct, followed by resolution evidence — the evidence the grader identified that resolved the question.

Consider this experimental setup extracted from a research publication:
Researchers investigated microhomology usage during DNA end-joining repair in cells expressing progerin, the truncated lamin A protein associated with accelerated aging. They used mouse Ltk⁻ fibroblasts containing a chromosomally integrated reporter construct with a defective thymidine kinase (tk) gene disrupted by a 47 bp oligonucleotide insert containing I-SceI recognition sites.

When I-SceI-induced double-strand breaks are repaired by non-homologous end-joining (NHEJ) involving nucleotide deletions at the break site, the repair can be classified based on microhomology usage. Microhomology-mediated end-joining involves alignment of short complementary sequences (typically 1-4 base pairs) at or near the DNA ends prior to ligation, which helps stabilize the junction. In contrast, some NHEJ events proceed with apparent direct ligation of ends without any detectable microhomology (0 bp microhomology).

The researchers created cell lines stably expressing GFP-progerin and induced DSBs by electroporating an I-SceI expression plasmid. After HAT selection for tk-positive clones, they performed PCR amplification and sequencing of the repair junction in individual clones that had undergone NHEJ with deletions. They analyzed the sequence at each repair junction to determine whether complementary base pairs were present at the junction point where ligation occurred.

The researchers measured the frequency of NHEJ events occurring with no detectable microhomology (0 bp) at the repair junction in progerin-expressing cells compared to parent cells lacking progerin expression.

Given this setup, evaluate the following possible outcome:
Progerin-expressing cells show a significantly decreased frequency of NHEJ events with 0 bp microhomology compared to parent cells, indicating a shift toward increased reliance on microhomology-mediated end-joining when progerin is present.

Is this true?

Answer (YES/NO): NO